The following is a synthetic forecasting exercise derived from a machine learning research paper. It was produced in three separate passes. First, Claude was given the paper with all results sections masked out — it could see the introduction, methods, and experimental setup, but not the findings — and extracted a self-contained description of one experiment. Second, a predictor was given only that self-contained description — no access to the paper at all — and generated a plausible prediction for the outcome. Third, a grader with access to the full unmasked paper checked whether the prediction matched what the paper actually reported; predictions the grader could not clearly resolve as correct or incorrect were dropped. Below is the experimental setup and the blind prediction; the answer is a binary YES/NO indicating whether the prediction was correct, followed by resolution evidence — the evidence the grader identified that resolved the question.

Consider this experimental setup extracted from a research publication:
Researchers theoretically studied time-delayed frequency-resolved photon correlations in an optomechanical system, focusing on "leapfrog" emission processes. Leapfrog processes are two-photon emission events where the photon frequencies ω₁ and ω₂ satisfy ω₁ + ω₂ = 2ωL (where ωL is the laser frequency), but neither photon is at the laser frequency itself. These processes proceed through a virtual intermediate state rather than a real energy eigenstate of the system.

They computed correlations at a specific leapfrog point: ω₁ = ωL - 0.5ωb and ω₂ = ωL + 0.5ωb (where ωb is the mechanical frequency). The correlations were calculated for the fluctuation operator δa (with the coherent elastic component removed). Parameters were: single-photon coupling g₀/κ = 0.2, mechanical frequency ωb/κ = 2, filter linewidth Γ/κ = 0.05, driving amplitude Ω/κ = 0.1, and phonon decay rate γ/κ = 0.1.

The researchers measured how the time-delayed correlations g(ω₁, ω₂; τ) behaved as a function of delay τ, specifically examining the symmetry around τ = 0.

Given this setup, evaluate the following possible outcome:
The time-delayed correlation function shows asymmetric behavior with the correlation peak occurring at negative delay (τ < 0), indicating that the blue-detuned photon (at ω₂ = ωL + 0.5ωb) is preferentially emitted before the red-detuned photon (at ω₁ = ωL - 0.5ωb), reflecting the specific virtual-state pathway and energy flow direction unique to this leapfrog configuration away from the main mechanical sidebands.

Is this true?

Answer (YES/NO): NO